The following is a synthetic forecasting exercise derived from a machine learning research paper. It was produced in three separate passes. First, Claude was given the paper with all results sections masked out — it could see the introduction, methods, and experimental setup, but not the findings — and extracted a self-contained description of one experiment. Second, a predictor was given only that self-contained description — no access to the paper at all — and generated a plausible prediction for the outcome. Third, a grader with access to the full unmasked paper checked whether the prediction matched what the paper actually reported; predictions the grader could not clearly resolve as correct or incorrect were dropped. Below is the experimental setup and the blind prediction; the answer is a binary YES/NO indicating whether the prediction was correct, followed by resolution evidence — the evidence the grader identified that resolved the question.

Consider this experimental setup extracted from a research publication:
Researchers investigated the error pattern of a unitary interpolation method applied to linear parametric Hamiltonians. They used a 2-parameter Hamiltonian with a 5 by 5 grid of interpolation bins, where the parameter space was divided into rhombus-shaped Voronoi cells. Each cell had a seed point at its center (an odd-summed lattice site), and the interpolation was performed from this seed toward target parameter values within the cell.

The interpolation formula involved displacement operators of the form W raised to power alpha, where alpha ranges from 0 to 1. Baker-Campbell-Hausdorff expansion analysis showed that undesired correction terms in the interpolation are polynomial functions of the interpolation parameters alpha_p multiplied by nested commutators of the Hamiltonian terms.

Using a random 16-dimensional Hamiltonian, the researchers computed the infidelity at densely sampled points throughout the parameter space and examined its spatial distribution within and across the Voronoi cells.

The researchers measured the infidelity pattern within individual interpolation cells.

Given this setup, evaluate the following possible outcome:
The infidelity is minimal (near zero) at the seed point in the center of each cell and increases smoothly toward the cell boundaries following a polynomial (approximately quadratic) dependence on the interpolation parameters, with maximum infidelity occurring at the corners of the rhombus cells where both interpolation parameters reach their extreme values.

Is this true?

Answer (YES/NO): NO